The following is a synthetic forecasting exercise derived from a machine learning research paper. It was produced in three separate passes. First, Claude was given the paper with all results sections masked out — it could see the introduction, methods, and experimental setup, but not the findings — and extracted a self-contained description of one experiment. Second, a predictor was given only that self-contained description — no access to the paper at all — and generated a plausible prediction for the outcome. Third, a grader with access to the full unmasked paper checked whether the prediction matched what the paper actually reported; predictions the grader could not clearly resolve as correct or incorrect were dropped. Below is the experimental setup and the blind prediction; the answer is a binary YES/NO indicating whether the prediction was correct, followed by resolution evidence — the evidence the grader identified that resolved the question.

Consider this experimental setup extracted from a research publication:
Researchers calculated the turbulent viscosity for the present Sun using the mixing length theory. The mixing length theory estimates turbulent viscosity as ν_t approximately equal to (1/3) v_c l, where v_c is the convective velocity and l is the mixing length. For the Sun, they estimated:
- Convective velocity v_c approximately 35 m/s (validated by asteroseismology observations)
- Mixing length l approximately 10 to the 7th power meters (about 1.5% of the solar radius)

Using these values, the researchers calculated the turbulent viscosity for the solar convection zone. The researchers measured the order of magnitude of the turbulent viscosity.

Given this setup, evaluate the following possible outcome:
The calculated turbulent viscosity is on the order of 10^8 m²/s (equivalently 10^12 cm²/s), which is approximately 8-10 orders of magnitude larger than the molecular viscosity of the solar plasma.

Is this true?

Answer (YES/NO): YES